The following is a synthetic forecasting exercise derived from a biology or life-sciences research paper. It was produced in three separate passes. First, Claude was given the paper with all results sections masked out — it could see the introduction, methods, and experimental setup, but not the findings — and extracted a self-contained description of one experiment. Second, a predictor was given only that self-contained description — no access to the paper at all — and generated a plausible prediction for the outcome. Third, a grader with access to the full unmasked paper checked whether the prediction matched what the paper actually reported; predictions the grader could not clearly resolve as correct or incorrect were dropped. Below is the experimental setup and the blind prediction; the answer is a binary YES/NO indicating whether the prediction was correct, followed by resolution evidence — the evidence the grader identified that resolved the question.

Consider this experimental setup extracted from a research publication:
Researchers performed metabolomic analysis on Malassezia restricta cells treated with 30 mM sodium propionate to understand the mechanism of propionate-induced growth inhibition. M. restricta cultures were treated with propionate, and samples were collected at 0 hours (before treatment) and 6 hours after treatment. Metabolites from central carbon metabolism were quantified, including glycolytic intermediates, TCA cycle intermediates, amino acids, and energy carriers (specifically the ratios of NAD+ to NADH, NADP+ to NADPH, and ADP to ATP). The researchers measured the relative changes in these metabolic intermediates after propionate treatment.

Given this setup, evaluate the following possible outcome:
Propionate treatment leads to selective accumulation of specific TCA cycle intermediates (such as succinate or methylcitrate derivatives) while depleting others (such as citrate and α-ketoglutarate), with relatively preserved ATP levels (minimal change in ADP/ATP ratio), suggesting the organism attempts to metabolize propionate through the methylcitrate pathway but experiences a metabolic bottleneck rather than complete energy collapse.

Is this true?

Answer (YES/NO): NO